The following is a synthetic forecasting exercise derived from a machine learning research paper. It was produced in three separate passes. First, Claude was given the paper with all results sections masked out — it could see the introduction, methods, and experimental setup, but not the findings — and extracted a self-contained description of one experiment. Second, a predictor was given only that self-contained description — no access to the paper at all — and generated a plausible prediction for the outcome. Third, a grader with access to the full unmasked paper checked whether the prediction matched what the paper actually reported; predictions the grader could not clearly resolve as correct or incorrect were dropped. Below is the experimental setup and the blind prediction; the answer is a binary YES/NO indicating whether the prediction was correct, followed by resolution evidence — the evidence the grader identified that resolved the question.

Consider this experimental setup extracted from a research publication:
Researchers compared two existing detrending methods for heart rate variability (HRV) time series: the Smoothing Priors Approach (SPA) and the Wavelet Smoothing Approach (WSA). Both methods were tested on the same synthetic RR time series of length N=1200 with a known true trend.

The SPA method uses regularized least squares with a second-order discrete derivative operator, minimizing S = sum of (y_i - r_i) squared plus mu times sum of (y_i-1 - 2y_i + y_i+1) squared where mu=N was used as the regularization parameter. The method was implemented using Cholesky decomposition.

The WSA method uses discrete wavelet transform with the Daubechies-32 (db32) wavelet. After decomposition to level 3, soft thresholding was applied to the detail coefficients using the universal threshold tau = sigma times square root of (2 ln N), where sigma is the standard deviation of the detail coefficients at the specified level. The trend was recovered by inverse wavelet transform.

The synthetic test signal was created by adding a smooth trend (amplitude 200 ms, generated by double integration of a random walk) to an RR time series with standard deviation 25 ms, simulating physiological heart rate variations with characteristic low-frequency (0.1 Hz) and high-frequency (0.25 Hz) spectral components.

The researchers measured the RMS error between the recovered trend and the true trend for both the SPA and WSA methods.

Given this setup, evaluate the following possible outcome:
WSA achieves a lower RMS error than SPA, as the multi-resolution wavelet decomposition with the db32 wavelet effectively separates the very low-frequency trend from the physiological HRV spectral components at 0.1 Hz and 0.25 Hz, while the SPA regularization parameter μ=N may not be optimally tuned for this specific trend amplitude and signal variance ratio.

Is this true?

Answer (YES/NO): NO